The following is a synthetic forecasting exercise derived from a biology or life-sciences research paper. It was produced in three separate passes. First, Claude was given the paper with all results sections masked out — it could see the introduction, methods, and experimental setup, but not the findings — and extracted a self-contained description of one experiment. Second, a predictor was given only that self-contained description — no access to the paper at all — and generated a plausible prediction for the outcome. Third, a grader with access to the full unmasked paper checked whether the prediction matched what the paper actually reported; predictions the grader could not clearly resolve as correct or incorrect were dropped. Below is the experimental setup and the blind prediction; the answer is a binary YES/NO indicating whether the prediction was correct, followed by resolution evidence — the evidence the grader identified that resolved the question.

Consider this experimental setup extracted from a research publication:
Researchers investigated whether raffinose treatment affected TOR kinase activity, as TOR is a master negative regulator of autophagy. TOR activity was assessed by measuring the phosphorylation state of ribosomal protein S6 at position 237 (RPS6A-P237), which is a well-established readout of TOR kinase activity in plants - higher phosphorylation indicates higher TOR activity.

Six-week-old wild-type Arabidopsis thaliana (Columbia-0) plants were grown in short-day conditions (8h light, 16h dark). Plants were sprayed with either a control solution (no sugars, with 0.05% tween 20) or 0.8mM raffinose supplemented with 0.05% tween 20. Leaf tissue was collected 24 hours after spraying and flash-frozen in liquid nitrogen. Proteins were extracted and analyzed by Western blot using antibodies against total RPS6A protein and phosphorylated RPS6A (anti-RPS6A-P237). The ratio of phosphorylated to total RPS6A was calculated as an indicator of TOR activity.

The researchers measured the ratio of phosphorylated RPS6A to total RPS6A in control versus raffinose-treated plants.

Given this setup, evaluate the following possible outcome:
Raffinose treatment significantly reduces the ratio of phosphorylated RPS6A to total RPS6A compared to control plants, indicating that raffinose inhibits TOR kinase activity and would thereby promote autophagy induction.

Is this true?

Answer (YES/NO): NO